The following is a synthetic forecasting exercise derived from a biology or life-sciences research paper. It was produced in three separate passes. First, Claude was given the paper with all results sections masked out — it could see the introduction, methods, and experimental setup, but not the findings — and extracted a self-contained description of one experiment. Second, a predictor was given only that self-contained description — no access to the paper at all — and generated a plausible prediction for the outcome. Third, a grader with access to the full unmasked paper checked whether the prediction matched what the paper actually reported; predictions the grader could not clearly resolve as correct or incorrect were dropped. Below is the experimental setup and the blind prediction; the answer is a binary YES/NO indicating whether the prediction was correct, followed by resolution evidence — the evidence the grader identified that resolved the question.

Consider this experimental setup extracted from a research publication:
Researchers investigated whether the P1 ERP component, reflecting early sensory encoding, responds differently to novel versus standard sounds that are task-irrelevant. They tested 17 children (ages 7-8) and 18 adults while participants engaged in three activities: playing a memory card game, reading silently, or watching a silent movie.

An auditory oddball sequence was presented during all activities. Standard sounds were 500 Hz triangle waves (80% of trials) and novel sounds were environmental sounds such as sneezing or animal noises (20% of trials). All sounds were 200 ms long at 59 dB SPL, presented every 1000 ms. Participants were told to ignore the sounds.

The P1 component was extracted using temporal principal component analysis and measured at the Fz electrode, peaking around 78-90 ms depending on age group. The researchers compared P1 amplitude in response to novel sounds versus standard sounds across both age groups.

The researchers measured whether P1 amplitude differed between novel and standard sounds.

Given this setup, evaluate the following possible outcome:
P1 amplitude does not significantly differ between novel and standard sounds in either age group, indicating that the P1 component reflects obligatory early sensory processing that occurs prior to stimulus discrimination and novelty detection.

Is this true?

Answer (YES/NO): YES